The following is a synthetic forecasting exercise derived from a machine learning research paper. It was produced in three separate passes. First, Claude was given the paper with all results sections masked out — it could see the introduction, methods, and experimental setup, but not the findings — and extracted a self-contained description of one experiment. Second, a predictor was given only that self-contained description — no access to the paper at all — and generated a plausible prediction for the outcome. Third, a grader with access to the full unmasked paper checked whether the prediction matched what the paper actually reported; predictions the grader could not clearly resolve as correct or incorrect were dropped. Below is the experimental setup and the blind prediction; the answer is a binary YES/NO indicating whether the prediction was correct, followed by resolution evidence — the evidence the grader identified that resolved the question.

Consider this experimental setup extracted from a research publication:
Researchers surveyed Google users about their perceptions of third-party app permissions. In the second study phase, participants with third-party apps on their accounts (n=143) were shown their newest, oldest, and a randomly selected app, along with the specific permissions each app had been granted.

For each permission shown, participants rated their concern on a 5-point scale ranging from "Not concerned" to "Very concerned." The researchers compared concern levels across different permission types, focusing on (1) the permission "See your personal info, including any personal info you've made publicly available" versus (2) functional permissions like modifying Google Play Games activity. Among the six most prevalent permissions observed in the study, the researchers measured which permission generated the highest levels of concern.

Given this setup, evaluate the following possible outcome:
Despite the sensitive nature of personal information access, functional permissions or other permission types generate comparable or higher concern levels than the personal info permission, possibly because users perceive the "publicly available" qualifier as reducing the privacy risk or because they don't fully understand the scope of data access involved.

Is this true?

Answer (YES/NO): NO